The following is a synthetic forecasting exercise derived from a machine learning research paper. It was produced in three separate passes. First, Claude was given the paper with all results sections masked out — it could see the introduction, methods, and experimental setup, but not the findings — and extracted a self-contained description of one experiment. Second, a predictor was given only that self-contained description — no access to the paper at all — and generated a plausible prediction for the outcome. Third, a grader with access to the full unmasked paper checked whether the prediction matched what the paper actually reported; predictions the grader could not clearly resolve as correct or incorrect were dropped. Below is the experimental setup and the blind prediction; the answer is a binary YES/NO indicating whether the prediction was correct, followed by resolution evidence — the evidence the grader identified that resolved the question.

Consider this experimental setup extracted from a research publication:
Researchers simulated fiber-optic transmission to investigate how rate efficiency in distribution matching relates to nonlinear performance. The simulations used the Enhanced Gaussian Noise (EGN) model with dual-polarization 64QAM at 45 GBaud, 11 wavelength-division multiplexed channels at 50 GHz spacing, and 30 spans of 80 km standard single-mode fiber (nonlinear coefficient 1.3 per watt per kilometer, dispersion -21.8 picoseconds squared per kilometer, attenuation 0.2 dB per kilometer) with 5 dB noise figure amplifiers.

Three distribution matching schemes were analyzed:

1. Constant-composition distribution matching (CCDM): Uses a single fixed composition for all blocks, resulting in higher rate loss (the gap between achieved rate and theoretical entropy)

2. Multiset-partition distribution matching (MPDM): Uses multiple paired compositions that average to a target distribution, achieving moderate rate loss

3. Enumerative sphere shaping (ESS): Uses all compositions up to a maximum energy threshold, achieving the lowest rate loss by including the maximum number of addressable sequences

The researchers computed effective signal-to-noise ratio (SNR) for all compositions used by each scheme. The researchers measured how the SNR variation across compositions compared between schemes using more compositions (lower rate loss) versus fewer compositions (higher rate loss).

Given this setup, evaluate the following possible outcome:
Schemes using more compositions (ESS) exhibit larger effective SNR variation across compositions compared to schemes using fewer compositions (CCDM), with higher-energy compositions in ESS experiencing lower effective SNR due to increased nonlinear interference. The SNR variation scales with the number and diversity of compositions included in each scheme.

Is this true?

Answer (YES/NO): NO